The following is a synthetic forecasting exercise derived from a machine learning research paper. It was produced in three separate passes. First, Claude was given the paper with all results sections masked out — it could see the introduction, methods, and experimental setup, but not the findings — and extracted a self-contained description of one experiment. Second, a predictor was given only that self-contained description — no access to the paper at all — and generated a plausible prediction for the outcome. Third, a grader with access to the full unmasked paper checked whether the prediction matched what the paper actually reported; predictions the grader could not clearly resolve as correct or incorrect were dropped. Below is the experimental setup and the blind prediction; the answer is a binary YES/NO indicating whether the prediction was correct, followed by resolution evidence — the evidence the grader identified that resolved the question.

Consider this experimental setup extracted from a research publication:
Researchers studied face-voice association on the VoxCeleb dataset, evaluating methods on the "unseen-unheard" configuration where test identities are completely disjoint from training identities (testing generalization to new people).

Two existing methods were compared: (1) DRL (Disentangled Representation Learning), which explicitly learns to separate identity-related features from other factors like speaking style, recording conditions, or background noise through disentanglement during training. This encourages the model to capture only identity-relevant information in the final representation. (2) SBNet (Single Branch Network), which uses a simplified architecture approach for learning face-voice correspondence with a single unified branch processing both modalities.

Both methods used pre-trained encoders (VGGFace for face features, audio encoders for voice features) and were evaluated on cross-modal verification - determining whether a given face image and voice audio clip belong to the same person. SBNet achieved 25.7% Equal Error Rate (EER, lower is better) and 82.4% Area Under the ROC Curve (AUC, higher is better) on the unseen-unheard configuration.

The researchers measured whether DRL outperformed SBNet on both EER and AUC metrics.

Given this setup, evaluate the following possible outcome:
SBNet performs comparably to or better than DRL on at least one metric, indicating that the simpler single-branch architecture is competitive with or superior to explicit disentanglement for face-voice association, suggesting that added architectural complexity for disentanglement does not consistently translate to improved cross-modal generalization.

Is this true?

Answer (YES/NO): NO